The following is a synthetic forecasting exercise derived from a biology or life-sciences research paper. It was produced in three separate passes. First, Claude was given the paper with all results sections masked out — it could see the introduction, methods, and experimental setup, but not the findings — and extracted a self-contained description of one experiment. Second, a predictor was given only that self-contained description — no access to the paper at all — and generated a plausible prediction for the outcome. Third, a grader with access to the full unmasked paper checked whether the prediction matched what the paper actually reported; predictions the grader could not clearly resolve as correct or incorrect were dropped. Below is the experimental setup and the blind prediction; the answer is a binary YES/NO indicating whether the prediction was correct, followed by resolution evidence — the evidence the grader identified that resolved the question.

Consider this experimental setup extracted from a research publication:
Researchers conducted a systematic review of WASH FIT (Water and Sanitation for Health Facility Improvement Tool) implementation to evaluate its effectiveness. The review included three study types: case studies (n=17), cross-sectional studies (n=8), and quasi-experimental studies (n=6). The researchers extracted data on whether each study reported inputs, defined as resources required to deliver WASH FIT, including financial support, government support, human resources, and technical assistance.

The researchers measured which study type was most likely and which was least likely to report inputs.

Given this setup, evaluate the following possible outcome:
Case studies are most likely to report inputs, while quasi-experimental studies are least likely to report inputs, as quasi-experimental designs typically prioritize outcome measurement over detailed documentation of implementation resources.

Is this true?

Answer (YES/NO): NO